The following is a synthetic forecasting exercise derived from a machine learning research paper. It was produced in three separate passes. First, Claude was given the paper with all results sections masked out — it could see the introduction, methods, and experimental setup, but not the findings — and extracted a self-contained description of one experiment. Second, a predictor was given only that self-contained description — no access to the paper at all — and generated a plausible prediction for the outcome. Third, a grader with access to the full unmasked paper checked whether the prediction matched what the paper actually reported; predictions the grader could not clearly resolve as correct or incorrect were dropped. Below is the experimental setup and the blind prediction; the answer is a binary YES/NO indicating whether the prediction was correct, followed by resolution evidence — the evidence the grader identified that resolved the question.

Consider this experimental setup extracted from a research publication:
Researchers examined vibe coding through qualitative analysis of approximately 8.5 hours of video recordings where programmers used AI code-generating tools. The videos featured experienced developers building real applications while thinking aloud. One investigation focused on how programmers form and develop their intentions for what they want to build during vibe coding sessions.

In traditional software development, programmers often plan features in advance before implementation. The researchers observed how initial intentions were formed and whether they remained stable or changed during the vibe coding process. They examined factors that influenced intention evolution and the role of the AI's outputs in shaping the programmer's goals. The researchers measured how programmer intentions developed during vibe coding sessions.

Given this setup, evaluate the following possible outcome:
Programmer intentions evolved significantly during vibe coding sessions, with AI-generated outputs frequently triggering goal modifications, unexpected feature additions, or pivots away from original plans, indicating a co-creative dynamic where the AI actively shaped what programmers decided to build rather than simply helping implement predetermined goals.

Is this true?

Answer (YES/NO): YES